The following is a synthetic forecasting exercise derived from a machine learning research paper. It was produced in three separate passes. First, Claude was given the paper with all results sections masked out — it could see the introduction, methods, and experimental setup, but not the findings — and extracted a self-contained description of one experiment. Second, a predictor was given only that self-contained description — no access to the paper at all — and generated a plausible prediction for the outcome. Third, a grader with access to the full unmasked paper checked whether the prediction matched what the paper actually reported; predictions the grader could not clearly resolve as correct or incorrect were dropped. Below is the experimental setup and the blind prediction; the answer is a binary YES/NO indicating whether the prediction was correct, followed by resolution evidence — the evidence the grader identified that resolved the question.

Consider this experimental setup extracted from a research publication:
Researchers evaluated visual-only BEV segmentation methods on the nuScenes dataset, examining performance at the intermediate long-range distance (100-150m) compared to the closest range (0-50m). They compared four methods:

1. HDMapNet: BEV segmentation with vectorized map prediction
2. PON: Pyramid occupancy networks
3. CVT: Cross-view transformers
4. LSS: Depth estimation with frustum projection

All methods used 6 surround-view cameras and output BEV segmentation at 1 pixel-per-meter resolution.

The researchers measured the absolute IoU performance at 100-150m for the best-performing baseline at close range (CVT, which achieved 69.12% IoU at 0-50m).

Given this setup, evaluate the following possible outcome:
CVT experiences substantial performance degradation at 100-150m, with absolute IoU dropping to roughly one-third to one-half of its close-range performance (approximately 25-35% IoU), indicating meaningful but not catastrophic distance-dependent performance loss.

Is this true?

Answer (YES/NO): NO